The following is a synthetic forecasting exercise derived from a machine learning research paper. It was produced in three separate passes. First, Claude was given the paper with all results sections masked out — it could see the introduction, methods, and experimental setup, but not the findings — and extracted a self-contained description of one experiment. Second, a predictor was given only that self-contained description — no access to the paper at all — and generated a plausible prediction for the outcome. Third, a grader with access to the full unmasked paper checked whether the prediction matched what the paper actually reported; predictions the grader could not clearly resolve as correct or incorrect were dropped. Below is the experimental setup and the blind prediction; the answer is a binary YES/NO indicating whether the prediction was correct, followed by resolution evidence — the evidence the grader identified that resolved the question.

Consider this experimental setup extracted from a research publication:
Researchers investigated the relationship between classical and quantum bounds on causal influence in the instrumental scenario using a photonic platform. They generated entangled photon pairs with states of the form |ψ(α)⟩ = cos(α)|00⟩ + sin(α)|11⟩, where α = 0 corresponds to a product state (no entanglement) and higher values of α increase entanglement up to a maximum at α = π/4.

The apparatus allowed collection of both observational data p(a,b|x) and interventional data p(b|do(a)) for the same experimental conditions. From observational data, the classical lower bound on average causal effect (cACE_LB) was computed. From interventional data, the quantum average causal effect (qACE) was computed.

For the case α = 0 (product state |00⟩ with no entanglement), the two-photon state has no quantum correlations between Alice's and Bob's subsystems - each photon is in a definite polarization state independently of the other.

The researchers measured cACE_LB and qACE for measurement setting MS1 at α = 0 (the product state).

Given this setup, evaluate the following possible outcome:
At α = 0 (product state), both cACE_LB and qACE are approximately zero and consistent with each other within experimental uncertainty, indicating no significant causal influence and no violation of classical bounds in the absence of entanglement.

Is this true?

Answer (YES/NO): YES